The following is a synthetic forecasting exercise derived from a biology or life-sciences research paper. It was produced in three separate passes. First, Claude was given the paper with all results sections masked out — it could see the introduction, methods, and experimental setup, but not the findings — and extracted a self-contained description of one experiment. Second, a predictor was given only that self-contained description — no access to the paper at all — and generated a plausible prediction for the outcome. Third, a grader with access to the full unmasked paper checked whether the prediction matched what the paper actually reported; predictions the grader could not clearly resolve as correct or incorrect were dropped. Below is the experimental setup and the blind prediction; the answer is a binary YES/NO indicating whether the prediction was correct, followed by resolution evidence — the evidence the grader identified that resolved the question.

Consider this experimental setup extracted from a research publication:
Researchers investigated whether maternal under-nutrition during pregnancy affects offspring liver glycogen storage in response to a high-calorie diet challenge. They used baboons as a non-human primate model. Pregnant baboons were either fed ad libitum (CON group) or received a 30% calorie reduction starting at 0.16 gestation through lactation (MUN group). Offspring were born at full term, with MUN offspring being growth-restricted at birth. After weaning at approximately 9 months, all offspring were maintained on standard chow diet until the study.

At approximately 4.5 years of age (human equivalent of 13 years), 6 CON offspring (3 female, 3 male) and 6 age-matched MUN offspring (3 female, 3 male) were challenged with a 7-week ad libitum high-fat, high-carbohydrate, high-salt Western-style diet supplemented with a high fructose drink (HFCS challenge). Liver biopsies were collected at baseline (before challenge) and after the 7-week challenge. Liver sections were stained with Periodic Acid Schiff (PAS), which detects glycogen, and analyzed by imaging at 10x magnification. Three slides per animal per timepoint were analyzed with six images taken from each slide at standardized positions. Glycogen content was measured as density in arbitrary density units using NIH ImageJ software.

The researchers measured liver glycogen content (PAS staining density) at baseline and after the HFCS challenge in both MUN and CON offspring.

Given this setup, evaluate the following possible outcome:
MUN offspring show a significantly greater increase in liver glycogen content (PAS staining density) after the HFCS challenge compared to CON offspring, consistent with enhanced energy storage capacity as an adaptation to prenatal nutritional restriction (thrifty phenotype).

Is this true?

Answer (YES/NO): NO